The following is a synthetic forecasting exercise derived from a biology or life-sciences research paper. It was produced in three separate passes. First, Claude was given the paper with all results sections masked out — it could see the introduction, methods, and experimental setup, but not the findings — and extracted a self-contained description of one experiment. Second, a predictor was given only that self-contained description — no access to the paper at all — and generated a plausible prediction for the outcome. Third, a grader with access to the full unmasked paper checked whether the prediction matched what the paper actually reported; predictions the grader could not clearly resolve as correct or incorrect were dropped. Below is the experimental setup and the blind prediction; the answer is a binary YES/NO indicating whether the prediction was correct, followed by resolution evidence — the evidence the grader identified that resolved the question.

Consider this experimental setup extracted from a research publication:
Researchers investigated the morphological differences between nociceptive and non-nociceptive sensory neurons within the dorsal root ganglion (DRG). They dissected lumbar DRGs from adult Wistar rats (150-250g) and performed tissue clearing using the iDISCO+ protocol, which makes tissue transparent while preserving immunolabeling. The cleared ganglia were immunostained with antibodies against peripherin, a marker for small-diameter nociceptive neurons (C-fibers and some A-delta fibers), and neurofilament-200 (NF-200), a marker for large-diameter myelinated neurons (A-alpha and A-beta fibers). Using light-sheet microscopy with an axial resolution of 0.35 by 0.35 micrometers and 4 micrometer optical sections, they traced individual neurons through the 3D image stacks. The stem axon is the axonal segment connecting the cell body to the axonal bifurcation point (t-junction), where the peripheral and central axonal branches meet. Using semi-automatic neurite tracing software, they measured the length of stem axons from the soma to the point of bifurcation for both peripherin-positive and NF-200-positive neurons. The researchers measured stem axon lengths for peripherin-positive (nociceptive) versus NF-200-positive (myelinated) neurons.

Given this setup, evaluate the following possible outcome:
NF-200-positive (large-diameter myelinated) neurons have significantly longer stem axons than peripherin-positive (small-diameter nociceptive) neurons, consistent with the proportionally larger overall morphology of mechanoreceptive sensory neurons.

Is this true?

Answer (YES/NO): YES